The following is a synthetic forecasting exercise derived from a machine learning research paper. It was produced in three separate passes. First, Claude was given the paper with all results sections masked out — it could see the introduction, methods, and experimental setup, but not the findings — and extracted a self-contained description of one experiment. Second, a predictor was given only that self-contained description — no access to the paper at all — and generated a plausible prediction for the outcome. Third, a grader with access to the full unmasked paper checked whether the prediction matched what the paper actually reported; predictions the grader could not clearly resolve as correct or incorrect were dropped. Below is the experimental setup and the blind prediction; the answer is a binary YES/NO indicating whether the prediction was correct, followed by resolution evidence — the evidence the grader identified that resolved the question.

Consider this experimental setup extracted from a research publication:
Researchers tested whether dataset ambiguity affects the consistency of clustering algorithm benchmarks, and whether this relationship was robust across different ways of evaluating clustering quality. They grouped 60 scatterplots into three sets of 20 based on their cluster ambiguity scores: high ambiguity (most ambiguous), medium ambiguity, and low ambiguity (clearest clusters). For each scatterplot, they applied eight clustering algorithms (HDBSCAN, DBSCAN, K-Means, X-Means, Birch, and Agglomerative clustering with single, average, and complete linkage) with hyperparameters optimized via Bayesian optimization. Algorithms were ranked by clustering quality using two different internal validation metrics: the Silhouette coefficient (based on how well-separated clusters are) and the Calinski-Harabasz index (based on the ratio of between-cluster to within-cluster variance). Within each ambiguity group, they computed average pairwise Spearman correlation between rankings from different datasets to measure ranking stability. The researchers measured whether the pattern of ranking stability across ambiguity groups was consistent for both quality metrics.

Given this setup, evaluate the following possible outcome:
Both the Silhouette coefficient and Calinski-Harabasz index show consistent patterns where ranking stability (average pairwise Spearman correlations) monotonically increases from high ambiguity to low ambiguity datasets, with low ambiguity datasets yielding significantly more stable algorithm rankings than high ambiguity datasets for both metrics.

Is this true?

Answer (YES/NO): NO